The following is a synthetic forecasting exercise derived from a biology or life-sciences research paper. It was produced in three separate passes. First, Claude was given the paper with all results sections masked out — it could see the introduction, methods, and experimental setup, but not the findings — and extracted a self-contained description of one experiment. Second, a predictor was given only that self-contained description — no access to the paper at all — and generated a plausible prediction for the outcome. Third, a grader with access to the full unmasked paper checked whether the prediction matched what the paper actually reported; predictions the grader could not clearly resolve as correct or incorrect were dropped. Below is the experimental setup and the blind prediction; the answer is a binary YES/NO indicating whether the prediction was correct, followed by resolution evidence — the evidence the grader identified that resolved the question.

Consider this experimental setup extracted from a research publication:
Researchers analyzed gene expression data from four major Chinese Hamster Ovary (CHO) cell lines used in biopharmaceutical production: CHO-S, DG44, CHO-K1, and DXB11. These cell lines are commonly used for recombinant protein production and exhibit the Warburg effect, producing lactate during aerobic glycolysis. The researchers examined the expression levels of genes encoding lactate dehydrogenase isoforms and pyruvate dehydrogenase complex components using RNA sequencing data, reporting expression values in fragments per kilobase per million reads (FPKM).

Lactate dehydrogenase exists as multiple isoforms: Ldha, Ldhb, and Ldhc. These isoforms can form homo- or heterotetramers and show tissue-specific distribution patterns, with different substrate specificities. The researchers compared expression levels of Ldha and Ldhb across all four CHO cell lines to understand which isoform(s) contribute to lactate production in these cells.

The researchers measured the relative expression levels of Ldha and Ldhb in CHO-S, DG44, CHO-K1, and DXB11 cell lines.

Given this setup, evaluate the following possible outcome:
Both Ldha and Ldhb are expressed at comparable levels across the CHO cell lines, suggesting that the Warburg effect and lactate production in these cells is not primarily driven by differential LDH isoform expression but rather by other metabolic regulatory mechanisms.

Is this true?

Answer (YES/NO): NO